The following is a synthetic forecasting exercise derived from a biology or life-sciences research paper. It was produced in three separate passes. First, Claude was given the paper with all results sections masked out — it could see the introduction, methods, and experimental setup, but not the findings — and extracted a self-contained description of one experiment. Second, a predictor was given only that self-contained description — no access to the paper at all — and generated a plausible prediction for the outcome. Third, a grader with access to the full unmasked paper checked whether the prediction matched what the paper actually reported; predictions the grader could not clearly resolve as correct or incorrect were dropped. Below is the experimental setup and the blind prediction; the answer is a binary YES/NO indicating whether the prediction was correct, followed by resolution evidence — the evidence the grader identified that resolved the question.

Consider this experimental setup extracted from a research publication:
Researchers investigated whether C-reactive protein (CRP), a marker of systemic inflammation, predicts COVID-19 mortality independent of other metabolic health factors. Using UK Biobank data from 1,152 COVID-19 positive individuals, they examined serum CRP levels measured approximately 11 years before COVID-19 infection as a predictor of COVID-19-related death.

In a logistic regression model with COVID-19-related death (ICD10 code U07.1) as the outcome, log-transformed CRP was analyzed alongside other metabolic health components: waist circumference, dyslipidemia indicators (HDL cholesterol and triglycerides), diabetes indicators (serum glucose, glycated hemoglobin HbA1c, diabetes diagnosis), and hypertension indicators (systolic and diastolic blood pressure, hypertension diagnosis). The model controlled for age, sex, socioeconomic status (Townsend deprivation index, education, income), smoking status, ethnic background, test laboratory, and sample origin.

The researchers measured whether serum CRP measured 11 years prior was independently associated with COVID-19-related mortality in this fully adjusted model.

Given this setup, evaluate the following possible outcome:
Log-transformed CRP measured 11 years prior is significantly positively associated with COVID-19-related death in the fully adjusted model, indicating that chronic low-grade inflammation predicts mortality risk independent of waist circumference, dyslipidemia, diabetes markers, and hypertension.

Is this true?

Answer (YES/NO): NO